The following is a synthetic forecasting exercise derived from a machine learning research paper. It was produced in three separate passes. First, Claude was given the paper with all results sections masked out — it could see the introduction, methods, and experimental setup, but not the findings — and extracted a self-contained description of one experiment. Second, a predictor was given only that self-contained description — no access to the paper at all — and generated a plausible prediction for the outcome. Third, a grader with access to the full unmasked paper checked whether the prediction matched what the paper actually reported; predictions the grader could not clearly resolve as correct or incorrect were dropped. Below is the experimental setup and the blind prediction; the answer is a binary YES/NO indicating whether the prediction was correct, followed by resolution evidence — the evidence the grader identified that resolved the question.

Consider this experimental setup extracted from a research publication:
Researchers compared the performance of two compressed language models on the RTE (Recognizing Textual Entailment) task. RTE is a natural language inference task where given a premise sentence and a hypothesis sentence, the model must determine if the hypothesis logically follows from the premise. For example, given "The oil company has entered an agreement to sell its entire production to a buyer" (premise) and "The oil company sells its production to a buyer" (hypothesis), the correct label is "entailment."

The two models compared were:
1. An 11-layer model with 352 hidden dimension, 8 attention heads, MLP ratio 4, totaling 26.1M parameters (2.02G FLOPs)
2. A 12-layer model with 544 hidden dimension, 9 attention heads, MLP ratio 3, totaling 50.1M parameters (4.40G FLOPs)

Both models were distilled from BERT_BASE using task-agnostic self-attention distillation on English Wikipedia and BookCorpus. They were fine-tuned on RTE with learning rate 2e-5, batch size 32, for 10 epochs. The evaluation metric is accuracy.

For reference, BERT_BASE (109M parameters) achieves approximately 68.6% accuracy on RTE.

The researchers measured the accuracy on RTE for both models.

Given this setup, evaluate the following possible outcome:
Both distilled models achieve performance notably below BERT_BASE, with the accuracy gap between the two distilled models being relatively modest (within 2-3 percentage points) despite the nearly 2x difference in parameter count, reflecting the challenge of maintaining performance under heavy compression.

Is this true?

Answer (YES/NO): NO